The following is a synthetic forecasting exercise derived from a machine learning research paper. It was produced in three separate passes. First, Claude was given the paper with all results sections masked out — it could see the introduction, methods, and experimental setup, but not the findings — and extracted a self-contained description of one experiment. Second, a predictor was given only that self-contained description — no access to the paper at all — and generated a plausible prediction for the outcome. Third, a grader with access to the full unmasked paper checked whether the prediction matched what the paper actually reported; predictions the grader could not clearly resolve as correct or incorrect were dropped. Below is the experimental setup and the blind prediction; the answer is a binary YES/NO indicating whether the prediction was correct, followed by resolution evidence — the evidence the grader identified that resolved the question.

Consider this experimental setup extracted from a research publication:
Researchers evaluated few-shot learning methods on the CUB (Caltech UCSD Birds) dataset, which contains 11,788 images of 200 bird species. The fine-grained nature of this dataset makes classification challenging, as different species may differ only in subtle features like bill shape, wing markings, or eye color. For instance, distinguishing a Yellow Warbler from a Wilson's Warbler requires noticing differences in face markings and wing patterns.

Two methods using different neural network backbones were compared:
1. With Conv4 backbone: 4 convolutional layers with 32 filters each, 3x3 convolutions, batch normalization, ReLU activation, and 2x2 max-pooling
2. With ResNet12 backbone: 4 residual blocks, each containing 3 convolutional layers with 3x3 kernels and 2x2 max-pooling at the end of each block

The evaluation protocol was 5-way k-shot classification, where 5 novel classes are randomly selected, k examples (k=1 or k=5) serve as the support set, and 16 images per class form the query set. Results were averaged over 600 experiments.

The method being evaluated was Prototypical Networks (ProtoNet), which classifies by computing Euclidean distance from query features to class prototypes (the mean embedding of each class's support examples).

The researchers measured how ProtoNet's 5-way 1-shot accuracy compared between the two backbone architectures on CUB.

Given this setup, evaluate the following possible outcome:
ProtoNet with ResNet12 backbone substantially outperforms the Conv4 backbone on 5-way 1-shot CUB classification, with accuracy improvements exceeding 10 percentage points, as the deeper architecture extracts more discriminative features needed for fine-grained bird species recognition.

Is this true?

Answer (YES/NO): YES